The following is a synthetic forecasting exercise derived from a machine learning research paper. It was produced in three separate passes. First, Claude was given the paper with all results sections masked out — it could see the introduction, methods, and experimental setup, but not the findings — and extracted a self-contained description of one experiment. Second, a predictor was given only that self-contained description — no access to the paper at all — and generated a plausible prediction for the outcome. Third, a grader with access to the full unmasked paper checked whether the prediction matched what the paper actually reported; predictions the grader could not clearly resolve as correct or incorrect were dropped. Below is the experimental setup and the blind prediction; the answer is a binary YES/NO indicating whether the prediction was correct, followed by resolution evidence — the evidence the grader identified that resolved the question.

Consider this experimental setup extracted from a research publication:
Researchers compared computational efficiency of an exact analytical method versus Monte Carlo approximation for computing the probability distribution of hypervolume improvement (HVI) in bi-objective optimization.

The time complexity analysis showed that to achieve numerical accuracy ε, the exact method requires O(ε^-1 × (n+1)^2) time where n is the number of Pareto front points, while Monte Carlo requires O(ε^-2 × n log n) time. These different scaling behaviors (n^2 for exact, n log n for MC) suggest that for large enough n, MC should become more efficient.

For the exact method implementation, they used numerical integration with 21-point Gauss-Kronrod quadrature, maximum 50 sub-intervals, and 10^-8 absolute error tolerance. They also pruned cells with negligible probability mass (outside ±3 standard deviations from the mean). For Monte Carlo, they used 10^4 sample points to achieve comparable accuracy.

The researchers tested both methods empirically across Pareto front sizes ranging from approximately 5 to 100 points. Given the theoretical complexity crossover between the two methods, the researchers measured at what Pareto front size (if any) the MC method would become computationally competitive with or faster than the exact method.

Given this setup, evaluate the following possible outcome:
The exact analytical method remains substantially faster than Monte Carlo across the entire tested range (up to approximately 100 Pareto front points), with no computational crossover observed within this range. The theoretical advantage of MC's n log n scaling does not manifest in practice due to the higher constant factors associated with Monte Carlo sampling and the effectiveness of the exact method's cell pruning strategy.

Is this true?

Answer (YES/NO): YES